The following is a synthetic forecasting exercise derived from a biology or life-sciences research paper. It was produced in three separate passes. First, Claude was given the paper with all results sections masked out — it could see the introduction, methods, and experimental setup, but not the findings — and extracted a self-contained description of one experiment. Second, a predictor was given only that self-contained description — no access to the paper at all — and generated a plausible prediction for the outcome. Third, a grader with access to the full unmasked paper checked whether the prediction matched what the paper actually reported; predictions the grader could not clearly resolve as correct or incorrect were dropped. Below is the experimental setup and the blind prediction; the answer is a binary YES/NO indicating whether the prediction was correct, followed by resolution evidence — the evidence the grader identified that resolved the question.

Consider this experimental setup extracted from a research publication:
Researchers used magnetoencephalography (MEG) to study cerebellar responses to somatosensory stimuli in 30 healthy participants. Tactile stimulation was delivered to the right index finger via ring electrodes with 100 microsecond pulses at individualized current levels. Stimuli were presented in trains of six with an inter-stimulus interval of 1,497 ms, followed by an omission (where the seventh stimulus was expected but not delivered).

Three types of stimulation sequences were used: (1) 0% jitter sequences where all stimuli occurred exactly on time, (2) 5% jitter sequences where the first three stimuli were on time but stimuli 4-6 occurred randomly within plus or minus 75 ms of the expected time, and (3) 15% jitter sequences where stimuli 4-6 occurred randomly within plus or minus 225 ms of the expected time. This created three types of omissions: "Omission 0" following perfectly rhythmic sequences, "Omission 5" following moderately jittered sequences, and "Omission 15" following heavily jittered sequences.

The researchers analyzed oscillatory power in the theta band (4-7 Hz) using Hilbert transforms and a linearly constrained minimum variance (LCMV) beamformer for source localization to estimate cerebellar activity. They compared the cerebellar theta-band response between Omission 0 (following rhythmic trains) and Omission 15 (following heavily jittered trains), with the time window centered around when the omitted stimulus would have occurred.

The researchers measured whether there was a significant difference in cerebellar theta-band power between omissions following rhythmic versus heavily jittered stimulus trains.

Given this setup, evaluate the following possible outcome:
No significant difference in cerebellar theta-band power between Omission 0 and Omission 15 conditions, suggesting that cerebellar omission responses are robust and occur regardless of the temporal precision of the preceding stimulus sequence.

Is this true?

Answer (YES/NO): YES